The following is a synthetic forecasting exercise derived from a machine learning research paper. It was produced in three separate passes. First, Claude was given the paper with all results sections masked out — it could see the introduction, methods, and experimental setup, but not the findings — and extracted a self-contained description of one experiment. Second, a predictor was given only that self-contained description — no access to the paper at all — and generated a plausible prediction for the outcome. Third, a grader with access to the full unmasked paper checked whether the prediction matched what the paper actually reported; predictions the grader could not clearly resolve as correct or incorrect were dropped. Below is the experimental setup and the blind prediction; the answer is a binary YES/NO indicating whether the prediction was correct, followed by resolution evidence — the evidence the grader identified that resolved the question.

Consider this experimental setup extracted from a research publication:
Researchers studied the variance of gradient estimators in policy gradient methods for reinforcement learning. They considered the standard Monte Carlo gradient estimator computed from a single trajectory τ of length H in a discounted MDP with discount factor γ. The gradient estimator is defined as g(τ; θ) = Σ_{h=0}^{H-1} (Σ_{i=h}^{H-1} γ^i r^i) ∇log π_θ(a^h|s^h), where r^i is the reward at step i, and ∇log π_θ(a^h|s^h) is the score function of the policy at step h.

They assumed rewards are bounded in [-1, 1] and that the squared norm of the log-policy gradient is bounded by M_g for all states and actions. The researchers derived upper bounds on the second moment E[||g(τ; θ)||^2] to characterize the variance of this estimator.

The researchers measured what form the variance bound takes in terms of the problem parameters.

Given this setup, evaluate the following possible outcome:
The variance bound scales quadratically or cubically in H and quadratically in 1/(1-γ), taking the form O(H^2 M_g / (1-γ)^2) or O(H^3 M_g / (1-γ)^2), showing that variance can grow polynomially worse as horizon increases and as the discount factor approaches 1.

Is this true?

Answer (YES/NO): NO